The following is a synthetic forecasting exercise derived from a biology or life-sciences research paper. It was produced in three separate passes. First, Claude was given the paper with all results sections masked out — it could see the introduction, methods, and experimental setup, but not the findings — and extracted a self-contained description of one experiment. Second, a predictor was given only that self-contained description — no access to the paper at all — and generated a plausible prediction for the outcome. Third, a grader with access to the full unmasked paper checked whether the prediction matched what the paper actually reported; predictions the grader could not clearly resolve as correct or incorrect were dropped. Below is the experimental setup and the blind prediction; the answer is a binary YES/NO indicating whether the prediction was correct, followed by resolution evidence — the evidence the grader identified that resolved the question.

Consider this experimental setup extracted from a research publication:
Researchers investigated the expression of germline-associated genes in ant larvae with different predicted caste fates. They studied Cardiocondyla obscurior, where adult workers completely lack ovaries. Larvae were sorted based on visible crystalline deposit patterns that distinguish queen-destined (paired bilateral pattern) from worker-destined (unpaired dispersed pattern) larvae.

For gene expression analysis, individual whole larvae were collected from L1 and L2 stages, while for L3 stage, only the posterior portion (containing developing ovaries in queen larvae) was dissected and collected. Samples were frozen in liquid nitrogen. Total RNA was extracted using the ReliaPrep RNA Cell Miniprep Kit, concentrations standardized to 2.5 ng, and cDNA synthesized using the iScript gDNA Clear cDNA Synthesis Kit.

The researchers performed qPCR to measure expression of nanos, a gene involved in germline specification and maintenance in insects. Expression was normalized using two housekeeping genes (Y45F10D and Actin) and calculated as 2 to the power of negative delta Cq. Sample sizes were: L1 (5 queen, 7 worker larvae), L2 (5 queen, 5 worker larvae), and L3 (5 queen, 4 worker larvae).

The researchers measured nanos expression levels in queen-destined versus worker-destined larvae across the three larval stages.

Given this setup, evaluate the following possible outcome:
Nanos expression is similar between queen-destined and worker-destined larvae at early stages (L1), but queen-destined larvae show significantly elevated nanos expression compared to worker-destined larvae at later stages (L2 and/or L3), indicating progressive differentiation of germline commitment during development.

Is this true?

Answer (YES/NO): YES